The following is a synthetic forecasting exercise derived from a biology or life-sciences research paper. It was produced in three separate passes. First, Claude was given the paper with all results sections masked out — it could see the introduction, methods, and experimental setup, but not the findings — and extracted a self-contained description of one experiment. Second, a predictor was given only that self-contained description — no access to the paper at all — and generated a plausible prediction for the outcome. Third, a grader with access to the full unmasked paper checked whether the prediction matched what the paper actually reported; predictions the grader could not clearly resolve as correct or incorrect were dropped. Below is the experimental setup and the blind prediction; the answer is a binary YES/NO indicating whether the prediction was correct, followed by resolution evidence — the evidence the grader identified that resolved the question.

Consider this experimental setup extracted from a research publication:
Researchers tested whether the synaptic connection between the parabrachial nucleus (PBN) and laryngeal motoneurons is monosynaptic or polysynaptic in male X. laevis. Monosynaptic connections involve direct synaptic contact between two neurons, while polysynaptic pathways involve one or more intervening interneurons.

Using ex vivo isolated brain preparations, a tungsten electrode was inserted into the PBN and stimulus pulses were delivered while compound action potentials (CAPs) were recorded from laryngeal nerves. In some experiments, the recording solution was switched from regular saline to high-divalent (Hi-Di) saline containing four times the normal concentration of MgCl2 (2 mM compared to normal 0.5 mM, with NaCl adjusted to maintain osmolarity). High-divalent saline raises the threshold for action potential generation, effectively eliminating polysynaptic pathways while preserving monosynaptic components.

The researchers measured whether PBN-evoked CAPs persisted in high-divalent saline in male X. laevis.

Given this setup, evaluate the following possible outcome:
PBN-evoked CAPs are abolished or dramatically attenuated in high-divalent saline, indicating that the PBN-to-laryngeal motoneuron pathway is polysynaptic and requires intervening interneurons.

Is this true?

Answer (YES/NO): NO